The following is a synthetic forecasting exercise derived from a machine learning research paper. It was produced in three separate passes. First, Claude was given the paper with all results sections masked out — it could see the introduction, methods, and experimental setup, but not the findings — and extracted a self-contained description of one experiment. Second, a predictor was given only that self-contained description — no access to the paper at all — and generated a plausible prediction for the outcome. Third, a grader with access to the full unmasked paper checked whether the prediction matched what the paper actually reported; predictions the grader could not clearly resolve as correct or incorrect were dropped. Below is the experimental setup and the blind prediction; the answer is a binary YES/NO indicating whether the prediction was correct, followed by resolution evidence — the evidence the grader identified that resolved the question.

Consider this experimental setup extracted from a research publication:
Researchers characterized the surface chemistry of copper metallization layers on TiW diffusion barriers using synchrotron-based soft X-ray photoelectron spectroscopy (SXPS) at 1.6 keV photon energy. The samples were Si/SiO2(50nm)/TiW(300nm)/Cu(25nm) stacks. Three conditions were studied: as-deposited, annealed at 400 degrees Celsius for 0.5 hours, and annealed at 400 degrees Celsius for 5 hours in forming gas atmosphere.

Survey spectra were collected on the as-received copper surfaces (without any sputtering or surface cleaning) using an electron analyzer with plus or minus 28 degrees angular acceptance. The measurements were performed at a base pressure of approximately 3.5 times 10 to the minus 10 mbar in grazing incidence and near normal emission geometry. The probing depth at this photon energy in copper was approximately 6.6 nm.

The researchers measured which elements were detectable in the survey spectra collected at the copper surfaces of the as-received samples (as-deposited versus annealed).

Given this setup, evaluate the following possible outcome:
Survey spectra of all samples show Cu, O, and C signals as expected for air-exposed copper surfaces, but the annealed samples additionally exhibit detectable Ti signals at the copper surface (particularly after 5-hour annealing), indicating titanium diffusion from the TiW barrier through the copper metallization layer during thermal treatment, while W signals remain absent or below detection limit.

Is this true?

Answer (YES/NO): YES